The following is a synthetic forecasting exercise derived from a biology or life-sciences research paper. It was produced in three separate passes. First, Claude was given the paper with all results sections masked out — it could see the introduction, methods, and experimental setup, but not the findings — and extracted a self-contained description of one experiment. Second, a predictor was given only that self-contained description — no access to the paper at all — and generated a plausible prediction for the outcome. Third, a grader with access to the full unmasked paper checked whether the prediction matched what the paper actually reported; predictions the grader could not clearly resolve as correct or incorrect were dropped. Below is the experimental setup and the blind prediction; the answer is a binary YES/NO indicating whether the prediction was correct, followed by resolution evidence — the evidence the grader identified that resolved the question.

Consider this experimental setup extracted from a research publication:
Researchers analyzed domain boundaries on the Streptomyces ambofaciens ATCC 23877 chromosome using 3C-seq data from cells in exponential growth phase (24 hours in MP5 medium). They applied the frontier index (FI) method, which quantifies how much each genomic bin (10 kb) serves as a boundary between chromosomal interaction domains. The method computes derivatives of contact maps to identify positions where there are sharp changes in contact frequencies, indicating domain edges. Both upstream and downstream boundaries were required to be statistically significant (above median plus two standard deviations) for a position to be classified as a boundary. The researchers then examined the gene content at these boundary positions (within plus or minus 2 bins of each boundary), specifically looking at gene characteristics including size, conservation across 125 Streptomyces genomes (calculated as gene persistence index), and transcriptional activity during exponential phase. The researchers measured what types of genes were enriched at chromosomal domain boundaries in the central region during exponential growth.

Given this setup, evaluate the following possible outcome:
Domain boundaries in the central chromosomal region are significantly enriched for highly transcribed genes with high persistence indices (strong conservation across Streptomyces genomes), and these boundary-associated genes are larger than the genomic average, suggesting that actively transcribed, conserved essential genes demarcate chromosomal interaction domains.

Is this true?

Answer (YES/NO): YES